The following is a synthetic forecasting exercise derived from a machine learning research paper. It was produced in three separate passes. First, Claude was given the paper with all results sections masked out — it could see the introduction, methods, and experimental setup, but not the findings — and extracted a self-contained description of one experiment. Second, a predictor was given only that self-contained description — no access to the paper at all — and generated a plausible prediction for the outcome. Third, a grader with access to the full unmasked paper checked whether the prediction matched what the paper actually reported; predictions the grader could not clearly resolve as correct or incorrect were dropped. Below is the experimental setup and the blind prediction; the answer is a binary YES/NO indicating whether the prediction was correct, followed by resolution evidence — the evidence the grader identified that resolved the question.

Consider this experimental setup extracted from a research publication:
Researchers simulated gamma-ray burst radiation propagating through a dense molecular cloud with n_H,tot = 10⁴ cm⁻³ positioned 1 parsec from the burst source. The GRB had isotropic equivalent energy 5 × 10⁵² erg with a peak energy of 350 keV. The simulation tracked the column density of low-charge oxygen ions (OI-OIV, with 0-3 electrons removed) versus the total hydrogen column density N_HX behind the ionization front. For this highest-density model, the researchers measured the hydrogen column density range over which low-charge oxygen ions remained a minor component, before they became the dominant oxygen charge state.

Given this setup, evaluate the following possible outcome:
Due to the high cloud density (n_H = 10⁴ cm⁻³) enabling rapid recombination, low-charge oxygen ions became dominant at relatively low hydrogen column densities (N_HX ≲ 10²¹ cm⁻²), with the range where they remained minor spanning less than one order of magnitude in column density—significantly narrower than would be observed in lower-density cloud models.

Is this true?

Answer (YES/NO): NO